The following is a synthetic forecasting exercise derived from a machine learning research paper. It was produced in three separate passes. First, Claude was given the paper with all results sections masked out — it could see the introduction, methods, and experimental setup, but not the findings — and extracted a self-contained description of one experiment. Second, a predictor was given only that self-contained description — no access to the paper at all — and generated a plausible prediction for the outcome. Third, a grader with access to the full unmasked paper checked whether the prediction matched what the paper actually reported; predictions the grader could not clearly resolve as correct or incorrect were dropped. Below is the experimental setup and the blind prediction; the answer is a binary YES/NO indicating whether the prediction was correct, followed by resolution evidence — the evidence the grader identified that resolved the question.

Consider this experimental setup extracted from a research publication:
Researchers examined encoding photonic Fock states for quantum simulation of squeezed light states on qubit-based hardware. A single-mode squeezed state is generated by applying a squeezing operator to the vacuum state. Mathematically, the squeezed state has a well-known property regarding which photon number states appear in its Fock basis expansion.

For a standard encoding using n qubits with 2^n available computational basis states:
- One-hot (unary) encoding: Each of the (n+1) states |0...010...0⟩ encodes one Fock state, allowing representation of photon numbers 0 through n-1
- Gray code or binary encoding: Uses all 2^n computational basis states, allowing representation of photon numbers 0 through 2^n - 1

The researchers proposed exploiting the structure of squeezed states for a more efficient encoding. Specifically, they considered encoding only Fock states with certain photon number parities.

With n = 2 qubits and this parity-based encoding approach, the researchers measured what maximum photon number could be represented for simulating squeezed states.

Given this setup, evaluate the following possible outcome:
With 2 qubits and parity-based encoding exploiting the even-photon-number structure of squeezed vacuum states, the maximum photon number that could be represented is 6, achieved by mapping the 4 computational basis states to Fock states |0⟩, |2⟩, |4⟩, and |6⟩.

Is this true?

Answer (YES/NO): YES